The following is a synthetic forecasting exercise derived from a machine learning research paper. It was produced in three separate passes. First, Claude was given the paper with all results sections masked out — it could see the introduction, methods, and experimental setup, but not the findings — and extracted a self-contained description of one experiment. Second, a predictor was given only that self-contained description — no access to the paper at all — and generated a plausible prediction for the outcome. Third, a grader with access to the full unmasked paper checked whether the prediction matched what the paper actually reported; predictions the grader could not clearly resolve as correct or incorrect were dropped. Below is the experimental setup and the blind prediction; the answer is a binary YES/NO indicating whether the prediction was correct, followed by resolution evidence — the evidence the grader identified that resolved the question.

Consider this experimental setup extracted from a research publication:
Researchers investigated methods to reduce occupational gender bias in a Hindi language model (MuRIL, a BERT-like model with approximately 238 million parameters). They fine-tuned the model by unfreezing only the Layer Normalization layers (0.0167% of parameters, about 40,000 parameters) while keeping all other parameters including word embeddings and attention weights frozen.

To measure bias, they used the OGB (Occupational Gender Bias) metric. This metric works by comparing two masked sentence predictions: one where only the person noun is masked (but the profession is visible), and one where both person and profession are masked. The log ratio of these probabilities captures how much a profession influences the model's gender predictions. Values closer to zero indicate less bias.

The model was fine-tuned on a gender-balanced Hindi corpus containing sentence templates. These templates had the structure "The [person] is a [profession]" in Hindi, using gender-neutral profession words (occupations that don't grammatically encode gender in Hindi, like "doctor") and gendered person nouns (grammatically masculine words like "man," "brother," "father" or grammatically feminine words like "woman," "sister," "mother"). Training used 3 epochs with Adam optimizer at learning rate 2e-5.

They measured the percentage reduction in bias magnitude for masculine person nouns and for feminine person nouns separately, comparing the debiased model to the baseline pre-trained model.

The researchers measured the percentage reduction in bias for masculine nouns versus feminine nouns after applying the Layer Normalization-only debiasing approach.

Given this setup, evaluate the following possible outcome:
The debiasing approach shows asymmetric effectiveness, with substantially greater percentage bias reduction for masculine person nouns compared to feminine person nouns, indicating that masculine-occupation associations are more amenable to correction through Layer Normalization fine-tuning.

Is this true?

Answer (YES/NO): YES